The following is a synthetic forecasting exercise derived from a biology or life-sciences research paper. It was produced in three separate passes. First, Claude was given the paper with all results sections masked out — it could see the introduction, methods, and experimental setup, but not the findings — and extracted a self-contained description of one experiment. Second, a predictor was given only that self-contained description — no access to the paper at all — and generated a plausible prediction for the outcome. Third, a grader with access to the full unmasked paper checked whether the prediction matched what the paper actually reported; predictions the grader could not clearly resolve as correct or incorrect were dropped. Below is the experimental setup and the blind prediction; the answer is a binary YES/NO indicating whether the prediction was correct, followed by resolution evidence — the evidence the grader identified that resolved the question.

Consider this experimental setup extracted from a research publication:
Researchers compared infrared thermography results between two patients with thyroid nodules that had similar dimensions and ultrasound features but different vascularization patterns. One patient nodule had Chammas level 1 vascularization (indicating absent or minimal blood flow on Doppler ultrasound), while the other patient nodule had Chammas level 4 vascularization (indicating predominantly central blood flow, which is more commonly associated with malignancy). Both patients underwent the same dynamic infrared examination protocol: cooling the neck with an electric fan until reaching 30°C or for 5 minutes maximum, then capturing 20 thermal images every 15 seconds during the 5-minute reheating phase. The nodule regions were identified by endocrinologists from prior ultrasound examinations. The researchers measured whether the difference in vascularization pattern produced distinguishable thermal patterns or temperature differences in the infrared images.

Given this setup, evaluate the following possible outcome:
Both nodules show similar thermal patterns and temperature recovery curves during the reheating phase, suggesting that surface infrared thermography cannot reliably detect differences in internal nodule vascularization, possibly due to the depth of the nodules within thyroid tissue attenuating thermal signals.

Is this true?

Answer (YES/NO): YES